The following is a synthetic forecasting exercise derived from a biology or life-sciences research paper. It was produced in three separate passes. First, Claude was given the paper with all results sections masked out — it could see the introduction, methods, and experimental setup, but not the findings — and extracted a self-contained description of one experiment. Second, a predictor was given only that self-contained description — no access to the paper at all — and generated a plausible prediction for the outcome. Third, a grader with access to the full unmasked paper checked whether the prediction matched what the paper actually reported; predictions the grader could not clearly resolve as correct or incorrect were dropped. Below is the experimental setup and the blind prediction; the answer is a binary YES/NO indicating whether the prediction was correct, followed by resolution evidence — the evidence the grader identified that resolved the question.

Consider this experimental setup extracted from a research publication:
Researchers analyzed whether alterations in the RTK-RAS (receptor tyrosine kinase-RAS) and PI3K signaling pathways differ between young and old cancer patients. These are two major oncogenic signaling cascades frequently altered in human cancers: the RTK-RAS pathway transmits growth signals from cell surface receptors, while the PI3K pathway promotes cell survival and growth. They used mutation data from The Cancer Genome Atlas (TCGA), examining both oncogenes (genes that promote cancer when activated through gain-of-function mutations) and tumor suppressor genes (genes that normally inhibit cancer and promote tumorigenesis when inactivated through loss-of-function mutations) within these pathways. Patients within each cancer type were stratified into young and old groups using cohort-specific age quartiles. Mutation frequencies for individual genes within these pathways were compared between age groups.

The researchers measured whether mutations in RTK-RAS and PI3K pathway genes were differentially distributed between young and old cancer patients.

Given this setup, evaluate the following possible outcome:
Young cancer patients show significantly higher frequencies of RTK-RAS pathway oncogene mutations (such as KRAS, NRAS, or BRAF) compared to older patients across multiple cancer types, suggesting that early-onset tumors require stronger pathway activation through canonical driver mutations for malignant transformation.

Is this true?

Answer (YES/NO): NO